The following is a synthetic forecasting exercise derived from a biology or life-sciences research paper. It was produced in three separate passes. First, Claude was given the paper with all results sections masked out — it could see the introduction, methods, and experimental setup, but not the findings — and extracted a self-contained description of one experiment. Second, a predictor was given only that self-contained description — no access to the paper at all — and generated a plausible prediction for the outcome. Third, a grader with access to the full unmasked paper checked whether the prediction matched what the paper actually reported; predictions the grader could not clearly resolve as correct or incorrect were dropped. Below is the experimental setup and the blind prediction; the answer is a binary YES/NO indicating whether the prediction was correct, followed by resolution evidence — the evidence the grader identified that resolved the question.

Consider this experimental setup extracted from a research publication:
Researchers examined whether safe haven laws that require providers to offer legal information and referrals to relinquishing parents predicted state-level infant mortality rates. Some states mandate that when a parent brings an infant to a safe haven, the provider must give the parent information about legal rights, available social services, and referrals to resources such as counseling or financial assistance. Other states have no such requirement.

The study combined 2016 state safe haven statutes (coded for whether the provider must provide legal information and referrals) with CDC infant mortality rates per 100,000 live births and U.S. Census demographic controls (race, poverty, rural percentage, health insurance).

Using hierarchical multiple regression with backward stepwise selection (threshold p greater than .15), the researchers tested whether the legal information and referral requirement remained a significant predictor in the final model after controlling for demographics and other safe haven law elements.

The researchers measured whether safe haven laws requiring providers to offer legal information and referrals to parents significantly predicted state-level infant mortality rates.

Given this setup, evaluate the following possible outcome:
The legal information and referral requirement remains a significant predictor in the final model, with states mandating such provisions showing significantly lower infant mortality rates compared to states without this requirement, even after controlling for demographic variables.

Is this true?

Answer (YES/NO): NO